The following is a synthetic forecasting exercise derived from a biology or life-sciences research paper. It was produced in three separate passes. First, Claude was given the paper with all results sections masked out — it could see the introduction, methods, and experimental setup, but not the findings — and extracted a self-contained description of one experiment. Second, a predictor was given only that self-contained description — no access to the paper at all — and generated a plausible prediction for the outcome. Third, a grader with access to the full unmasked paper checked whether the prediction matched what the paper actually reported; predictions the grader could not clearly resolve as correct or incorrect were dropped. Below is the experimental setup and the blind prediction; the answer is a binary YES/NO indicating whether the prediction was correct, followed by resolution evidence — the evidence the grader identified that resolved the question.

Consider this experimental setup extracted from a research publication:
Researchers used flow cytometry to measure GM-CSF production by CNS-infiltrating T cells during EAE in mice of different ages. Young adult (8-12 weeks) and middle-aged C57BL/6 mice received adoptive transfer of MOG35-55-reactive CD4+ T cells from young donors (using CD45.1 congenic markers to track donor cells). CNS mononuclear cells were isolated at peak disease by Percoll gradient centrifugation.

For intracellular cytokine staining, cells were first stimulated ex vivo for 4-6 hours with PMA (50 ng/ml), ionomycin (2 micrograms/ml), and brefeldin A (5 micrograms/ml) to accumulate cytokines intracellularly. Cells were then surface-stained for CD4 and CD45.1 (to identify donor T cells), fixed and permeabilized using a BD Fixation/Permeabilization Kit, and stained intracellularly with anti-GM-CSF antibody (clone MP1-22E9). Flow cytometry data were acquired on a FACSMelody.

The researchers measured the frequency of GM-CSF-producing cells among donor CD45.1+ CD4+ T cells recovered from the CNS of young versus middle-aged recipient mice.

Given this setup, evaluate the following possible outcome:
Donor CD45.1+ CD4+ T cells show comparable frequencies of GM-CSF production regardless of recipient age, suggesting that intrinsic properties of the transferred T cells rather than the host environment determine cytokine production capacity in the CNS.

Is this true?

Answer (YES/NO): NO